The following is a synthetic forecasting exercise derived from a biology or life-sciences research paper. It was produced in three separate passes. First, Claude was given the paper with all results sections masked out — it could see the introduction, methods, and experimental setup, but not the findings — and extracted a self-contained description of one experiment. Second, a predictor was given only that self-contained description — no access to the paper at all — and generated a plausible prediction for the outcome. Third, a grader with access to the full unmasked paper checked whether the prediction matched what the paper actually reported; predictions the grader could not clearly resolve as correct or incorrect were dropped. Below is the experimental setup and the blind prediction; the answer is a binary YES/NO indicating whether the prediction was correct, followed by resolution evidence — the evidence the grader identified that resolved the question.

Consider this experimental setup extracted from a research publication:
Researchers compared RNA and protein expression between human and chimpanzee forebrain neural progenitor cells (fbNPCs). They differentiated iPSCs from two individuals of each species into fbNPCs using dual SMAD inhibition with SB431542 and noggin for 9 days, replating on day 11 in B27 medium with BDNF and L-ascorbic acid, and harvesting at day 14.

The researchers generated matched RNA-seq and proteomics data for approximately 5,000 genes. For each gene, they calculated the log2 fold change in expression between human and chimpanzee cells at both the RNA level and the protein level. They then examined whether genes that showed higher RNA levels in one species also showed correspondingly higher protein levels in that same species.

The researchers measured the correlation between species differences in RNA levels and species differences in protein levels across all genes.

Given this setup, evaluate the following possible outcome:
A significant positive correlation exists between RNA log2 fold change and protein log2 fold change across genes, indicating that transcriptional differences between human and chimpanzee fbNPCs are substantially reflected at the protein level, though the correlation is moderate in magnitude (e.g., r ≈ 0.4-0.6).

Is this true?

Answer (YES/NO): NO